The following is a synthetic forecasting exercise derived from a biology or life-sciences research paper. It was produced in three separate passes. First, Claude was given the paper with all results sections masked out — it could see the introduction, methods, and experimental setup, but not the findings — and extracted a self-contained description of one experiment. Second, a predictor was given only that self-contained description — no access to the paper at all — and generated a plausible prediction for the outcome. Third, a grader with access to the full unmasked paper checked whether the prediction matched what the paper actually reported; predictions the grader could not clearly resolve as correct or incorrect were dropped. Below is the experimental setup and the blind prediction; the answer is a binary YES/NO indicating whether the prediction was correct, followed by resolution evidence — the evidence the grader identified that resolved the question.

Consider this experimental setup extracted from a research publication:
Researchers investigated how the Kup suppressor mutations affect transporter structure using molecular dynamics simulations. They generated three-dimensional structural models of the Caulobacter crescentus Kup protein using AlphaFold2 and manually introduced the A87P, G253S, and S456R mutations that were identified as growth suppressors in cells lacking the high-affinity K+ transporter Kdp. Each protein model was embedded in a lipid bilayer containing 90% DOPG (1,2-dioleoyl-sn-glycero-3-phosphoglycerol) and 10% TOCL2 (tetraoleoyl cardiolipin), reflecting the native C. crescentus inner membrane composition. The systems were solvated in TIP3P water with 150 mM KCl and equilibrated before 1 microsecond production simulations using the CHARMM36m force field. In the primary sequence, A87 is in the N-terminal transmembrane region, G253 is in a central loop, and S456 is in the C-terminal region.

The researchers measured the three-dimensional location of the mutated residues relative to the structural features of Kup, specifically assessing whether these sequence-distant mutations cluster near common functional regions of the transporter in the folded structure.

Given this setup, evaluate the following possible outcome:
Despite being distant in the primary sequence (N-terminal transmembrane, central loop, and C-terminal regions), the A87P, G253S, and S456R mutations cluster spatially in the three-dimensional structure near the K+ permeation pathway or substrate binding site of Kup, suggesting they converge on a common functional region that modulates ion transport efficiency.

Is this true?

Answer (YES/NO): NO